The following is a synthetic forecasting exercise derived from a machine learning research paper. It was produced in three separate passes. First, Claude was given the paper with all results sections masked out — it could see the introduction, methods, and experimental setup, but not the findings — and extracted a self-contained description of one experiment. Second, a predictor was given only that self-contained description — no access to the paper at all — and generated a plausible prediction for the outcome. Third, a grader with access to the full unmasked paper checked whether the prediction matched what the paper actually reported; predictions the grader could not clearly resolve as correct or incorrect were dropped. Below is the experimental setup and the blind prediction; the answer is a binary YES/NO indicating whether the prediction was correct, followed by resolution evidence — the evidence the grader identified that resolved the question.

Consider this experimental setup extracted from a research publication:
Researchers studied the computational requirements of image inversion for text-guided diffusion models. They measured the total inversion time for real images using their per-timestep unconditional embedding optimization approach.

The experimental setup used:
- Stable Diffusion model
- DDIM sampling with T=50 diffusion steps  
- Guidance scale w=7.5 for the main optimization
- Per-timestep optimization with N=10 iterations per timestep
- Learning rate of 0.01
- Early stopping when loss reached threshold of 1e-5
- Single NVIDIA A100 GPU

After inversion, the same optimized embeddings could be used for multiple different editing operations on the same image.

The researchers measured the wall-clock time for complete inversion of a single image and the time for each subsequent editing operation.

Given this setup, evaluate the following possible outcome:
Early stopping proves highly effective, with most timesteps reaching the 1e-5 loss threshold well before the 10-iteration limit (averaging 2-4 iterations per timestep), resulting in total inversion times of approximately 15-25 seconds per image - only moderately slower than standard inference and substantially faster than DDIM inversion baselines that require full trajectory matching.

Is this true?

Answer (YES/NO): NO